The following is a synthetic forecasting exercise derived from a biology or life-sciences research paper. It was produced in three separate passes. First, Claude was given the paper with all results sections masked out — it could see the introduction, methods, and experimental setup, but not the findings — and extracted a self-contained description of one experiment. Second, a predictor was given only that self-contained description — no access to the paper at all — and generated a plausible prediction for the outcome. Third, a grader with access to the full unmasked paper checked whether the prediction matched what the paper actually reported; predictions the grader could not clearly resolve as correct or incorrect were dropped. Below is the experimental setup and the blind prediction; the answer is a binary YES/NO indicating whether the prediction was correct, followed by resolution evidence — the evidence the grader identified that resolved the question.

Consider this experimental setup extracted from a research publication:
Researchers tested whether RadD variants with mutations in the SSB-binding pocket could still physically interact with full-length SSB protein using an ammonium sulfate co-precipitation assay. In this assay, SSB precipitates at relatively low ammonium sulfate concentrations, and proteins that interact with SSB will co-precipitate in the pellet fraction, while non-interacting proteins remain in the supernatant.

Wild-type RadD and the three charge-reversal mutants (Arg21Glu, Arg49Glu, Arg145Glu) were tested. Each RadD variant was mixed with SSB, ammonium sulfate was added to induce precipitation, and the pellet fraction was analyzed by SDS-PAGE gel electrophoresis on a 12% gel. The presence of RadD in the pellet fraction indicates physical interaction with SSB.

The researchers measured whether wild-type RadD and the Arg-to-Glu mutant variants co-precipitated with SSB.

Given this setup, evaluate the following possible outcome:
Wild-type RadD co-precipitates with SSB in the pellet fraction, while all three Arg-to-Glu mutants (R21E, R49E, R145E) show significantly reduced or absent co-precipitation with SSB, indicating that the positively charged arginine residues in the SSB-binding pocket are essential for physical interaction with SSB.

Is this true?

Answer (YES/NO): YES